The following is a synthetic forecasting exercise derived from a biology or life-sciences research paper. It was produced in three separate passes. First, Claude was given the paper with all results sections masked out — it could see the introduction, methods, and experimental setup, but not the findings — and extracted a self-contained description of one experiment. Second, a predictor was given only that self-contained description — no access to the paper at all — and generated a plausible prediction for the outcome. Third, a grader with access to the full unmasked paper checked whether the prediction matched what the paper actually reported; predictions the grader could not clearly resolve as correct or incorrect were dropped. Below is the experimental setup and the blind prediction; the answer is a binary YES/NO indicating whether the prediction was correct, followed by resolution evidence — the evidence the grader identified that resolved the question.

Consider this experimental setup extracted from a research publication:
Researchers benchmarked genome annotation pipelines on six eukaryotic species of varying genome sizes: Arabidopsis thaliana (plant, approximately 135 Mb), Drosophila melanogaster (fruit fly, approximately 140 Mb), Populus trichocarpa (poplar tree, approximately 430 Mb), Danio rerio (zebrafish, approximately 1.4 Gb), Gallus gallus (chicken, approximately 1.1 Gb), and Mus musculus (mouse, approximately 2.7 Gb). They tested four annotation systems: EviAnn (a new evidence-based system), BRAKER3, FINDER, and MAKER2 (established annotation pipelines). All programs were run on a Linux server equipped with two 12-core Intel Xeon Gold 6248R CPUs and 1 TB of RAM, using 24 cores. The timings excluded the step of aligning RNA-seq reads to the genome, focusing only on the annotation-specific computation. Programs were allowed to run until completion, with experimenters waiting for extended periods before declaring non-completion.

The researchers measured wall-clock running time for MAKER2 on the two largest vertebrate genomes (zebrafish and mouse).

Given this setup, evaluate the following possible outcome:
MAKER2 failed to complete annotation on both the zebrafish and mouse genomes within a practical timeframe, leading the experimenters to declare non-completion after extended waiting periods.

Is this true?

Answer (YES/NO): YES